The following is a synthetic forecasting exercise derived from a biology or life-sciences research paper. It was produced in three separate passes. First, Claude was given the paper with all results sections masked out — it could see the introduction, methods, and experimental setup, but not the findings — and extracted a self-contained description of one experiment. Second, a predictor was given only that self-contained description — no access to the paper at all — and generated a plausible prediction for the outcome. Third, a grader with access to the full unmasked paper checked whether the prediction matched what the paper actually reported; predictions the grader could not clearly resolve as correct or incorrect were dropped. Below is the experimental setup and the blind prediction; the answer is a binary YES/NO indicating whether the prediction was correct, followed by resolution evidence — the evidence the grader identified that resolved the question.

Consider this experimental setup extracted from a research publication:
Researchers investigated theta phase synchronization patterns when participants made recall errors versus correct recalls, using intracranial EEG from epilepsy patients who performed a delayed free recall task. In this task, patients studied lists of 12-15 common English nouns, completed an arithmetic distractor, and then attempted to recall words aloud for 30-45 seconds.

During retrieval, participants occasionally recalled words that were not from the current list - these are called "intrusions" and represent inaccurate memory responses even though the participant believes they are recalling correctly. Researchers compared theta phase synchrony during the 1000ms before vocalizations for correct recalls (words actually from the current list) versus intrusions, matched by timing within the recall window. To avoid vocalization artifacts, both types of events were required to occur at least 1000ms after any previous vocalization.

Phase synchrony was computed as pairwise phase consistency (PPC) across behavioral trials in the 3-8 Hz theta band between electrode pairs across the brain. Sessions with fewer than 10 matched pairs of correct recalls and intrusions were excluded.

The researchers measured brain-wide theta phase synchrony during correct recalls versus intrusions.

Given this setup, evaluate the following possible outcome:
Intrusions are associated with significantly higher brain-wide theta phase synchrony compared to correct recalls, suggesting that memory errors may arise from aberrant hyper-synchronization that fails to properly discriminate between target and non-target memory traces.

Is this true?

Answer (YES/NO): NO